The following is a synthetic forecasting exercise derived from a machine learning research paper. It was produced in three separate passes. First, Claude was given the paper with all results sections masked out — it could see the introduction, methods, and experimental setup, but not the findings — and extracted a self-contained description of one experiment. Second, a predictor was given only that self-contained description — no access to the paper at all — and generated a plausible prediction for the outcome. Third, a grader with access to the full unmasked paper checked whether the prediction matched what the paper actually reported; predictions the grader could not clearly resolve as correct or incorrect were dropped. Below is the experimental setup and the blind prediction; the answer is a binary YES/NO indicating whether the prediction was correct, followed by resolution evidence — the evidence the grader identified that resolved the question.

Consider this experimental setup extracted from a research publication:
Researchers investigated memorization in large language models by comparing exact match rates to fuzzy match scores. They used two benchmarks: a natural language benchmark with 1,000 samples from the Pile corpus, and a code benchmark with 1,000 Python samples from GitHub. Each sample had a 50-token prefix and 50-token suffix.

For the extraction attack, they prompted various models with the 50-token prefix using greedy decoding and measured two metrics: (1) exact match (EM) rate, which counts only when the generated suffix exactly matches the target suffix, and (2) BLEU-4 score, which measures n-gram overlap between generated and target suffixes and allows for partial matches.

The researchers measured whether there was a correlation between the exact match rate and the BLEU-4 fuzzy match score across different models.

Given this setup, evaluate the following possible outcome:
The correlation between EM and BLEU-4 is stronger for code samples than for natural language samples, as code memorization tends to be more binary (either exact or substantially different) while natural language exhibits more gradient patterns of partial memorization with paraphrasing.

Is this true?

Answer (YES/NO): NO